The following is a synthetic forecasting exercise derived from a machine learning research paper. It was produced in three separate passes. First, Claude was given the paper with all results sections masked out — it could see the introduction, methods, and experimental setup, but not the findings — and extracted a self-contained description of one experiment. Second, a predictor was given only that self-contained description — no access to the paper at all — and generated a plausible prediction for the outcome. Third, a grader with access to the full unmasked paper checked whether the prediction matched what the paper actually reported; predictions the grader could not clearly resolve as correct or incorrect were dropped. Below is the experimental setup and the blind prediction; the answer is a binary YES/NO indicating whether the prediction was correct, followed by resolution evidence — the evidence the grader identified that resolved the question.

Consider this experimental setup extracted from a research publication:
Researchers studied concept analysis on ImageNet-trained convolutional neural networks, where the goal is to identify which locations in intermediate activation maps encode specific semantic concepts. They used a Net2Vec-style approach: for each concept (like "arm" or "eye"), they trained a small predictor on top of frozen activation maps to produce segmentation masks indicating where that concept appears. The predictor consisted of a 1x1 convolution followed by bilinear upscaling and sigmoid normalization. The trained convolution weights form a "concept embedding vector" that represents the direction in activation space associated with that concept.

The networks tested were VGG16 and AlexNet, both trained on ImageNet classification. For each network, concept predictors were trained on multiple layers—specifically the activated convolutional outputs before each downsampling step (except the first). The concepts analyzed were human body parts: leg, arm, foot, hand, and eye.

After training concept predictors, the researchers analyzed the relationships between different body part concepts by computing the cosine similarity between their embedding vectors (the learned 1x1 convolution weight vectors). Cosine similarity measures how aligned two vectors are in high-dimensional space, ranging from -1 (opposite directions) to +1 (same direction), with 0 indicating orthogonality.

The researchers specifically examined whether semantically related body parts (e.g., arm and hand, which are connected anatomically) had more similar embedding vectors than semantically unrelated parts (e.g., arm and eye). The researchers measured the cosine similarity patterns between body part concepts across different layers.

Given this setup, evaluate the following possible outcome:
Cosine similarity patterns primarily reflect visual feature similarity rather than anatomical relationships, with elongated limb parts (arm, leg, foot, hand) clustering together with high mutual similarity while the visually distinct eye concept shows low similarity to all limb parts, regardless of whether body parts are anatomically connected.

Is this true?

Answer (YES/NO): NO